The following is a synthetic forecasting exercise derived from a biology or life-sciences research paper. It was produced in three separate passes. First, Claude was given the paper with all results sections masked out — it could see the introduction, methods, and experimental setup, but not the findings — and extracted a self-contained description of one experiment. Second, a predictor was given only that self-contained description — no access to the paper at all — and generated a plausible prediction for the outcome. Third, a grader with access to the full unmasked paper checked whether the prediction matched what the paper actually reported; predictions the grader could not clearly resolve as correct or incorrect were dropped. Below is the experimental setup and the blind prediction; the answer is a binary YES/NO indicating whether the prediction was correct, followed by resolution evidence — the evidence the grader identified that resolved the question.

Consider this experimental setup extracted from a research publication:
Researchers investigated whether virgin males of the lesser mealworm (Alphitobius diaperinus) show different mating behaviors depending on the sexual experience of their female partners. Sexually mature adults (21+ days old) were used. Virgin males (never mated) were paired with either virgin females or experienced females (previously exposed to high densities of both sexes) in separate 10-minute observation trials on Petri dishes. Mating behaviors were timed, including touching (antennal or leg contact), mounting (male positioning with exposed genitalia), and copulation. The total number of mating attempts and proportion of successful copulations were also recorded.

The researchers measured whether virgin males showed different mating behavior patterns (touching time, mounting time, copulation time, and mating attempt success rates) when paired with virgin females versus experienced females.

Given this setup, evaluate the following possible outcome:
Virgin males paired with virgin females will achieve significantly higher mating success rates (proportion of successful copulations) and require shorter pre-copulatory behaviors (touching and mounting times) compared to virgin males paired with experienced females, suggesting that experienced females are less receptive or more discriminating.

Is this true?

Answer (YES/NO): NO